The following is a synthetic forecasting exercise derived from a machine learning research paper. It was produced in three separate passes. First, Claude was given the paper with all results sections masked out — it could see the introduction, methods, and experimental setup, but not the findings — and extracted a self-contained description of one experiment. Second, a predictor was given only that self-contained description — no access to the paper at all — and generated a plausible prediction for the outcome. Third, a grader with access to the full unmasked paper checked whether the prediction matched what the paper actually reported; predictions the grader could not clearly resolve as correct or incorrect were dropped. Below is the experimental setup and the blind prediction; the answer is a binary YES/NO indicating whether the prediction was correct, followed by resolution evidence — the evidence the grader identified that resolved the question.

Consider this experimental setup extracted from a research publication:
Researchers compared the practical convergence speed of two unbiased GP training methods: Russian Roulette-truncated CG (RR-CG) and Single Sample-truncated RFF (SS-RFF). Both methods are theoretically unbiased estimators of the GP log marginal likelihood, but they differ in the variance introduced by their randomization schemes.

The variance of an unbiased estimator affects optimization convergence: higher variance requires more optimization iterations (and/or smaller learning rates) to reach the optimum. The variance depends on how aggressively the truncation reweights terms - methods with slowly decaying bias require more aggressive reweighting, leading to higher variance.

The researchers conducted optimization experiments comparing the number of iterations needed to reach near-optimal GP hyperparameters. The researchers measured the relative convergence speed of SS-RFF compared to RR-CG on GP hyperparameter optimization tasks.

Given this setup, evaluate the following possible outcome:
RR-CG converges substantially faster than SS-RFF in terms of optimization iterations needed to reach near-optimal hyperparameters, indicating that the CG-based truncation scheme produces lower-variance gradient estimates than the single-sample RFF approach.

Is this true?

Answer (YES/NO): YES